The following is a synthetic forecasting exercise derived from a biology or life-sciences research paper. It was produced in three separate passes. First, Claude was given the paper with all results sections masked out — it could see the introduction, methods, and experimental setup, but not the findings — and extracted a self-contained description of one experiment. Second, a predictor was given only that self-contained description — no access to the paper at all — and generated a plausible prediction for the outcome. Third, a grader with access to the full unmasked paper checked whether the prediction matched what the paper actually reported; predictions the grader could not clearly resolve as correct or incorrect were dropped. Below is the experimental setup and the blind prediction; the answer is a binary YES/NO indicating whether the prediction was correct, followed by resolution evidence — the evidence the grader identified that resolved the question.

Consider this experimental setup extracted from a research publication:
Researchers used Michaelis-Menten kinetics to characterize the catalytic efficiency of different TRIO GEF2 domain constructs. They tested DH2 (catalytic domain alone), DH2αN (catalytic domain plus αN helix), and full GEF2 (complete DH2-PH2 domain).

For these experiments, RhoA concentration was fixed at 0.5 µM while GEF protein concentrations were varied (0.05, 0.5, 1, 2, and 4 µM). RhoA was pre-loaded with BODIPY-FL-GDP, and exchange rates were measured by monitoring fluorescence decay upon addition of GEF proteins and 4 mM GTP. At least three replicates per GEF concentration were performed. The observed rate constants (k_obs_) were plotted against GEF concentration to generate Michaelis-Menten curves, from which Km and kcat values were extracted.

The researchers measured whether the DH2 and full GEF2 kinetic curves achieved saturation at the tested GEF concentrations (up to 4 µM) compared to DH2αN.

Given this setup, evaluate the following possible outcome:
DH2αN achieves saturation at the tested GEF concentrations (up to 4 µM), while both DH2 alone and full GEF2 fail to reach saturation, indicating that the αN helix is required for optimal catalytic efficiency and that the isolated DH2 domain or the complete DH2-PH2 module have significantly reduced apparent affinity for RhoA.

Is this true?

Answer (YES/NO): YES